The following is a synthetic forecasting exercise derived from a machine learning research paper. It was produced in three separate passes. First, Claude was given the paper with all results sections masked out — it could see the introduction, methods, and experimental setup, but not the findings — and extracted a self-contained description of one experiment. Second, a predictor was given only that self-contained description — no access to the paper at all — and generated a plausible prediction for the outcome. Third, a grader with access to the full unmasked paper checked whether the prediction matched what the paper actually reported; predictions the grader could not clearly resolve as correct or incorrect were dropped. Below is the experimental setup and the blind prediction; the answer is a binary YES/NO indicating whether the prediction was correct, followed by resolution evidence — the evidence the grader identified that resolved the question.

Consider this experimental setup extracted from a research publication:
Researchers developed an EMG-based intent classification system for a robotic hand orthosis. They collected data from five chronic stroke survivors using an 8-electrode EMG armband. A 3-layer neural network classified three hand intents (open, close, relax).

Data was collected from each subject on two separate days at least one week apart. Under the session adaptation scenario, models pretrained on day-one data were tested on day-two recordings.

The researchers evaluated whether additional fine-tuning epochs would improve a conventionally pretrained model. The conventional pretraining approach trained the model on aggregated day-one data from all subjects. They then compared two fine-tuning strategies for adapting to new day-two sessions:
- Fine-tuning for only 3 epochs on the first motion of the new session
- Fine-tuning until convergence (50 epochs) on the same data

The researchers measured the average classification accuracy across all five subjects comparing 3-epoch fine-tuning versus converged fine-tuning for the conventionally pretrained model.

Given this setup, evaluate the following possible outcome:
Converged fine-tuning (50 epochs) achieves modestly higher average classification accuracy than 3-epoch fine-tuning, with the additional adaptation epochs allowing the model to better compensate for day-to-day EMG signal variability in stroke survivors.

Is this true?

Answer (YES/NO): YES